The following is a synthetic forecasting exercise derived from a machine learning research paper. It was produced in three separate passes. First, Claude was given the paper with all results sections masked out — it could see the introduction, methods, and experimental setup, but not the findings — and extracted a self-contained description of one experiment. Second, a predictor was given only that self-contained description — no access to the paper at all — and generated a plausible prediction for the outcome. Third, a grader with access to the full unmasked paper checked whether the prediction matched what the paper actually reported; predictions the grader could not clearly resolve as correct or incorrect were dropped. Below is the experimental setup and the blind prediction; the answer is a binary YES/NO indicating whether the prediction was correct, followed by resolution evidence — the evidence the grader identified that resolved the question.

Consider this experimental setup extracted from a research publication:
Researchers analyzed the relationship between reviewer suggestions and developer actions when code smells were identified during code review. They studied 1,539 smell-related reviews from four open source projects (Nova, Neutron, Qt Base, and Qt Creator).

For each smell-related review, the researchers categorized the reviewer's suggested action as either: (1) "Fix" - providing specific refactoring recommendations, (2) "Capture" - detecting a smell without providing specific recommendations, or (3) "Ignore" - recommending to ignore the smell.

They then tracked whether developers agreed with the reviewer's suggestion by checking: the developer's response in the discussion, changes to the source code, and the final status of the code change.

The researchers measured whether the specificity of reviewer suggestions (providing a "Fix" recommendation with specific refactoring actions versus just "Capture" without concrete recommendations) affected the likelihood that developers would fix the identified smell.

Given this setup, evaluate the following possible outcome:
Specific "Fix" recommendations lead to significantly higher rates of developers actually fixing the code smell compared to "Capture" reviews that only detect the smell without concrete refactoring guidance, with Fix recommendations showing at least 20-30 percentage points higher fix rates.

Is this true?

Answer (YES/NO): NO